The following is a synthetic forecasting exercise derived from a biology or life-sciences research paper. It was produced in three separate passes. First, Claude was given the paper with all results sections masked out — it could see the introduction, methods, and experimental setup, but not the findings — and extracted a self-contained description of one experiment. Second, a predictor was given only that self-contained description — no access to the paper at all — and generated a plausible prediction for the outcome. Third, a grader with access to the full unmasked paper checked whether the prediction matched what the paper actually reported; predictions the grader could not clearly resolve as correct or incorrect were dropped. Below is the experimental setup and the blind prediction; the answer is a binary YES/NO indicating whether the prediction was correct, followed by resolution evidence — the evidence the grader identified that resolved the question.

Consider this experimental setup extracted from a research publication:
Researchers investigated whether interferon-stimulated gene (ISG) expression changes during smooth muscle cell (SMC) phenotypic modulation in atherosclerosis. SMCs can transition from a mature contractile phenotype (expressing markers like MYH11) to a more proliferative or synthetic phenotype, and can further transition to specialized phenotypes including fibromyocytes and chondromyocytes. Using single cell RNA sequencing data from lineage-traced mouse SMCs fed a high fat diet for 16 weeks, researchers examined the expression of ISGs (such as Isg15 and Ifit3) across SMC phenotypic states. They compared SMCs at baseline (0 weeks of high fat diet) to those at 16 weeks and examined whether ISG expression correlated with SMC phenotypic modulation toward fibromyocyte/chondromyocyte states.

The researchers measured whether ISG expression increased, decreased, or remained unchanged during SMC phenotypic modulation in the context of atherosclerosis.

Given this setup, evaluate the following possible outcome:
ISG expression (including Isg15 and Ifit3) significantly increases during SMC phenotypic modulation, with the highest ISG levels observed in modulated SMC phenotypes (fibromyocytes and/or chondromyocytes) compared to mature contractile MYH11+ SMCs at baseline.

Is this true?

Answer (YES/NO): NO